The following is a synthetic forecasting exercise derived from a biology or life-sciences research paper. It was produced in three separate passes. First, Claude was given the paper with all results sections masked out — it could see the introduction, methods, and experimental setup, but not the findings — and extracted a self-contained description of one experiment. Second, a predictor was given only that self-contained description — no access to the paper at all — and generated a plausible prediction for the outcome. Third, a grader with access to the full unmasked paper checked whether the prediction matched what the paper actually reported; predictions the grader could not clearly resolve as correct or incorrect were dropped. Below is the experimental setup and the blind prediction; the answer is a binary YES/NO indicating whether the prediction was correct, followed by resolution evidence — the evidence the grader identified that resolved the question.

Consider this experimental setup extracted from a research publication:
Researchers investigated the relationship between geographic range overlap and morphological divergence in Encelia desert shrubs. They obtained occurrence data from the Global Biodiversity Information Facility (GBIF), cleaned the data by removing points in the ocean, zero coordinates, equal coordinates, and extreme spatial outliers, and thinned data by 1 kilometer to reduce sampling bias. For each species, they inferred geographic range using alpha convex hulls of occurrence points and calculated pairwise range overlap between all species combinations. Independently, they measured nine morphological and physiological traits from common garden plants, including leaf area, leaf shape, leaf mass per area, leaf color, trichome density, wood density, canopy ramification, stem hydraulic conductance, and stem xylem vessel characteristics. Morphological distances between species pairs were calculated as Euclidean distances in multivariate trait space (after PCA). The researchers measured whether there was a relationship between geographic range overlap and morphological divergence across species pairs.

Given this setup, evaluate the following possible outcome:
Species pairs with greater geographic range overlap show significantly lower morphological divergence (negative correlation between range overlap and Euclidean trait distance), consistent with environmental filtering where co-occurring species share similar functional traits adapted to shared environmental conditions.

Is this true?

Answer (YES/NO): NO